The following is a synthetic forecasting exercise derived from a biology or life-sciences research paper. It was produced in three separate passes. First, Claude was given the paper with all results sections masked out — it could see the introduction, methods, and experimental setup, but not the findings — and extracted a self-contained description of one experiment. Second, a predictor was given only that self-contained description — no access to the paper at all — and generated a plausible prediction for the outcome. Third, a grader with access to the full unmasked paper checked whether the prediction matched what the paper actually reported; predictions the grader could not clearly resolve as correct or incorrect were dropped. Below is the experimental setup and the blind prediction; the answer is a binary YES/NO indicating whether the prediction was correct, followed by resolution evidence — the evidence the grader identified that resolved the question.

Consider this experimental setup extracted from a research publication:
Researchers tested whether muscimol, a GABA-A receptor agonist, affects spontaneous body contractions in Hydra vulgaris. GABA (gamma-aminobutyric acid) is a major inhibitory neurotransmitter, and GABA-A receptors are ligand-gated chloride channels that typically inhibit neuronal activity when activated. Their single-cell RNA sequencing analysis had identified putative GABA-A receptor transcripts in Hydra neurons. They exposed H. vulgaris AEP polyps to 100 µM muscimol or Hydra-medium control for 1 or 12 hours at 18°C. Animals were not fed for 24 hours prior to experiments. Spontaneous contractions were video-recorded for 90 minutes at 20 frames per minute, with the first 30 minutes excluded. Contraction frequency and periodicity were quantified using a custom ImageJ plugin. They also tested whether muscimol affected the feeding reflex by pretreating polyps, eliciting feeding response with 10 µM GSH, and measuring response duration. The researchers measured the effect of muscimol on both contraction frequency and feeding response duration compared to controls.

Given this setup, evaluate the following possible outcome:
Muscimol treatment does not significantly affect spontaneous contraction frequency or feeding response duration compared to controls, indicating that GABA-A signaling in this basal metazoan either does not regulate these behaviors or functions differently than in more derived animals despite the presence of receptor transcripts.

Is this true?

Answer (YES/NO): NO